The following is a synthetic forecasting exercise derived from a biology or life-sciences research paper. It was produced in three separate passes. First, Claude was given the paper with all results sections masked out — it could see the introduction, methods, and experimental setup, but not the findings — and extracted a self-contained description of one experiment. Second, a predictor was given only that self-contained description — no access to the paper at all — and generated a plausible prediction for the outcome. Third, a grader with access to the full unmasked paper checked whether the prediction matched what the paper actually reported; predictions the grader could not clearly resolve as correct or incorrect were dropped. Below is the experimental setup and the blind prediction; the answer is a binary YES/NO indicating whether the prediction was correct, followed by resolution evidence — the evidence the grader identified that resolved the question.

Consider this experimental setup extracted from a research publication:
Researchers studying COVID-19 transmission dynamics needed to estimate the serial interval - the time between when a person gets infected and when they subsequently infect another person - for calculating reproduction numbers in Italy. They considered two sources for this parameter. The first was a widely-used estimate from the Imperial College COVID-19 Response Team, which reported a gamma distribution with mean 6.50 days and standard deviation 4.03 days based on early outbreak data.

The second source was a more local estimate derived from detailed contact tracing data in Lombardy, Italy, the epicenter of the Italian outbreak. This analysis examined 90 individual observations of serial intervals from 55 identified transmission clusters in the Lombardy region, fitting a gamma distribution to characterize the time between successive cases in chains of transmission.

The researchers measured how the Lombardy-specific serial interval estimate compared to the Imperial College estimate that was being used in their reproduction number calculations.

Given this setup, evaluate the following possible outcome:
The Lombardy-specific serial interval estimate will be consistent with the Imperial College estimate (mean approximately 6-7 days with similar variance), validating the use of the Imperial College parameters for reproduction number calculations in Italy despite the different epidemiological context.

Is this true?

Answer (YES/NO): YES